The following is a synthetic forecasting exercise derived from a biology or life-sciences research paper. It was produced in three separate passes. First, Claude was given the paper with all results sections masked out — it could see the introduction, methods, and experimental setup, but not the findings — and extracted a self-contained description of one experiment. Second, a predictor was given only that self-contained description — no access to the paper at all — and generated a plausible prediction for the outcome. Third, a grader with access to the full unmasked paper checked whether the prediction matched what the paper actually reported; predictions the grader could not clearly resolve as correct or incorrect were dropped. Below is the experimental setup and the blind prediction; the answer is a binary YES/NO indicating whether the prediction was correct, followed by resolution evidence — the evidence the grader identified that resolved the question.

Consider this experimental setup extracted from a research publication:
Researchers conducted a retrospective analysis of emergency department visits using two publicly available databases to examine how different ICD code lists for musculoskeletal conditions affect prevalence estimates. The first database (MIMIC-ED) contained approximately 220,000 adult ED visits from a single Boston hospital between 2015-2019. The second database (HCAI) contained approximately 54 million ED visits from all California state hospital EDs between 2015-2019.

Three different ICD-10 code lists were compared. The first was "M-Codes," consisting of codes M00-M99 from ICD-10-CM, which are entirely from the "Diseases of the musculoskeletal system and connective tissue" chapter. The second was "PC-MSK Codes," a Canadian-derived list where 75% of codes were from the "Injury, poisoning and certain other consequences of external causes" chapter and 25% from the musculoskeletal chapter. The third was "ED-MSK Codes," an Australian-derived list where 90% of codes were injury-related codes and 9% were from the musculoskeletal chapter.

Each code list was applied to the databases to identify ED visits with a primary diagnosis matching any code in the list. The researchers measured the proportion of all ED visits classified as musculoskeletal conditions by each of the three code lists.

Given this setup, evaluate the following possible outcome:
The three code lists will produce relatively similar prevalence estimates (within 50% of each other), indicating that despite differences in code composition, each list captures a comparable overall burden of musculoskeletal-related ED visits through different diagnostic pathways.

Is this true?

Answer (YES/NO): NO